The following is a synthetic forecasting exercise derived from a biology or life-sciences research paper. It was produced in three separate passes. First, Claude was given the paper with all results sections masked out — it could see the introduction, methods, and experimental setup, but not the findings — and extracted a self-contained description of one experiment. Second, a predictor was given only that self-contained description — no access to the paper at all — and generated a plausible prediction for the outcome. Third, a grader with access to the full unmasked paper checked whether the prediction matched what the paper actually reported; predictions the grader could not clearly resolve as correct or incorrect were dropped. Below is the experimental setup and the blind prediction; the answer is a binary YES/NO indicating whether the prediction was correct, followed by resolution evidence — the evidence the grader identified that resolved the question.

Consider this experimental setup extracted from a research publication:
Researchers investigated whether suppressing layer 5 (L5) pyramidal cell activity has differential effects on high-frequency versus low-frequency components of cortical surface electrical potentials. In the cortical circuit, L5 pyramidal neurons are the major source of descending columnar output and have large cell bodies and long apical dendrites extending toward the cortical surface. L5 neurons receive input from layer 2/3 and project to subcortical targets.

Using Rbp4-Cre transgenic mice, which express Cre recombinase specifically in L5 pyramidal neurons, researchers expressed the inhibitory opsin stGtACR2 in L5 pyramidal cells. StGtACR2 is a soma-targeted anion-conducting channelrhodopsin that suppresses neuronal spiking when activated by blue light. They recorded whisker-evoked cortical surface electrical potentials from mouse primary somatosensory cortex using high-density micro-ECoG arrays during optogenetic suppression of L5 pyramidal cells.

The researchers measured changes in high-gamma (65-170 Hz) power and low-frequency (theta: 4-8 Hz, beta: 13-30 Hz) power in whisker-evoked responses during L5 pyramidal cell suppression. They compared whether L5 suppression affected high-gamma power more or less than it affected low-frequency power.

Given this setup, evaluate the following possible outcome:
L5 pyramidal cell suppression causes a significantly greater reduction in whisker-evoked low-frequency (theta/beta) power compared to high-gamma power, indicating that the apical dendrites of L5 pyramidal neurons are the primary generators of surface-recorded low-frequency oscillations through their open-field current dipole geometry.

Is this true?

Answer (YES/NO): NO